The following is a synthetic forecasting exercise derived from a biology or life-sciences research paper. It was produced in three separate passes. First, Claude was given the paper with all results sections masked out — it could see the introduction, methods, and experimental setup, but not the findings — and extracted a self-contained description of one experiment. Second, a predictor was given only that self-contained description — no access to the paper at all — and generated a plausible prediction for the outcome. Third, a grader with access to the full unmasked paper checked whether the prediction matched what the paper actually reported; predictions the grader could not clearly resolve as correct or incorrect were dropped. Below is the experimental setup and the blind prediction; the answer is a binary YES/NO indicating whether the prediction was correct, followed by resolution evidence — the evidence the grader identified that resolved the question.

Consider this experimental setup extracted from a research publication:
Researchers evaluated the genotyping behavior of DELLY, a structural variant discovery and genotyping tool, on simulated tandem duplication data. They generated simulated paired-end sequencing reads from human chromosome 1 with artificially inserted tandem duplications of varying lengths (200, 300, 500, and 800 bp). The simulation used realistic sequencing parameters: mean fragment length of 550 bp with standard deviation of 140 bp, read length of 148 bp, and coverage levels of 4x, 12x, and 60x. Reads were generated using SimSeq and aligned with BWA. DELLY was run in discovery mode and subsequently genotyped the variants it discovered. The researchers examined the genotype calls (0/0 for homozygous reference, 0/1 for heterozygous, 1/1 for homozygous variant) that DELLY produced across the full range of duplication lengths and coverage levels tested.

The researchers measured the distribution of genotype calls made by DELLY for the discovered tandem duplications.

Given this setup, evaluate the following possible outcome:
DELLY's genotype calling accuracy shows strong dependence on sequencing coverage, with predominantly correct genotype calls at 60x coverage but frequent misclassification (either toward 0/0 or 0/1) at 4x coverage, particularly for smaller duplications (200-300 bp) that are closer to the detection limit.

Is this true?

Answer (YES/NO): NO